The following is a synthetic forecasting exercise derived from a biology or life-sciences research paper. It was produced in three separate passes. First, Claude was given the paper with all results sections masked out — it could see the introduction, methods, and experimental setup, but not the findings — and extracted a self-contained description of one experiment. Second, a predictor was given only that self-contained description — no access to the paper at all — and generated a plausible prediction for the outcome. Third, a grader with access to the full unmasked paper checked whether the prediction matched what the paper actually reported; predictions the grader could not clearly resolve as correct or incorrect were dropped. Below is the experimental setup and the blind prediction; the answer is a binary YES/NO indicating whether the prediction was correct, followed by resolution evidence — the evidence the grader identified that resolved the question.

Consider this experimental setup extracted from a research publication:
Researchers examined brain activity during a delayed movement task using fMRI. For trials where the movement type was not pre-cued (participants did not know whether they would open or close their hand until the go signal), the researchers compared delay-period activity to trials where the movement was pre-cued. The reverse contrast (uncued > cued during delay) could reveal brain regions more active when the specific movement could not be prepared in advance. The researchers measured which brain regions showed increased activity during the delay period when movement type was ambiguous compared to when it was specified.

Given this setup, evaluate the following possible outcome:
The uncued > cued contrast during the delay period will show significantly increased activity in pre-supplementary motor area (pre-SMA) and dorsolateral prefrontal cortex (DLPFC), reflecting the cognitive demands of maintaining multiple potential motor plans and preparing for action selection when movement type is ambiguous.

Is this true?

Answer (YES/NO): NO